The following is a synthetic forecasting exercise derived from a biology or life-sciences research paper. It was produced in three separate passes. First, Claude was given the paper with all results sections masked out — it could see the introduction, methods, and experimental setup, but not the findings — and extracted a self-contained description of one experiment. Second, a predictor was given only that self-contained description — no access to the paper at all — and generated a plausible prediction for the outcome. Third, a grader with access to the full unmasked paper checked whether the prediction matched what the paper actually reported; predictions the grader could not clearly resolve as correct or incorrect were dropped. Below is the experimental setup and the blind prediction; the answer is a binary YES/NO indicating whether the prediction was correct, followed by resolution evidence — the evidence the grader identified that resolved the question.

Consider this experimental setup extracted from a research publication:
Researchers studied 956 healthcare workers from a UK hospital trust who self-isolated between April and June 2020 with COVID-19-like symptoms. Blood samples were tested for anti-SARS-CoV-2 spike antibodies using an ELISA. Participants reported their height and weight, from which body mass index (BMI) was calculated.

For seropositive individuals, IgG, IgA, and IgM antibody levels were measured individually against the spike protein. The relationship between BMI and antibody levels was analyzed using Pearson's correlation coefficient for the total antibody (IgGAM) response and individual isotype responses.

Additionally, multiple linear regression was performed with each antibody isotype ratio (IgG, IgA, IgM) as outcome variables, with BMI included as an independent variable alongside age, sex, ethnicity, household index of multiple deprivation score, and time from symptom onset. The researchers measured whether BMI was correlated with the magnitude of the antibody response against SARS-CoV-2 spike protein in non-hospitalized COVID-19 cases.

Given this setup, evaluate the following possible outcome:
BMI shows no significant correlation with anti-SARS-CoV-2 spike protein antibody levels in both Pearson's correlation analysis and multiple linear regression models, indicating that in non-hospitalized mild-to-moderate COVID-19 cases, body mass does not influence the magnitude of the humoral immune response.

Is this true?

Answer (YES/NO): NO